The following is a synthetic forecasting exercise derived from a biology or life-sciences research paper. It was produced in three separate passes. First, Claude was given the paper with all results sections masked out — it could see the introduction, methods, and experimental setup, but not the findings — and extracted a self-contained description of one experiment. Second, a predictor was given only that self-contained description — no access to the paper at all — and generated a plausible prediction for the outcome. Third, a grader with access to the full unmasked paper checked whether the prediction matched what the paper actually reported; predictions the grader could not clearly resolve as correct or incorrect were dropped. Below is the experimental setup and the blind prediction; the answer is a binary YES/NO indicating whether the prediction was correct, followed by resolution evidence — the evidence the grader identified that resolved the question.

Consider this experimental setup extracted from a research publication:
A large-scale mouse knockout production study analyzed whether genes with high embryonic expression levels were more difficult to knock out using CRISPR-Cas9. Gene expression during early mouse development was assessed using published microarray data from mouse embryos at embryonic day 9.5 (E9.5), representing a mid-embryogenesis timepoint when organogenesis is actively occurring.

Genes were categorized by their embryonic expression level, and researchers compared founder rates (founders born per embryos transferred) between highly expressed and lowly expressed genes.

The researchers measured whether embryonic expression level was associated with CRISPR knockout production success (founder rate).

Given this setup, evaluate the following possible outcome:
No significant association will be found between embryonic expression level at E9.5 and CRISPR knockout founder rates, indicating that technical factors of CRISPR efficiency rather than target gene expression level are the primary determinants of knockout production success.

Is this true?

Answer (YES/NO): NO